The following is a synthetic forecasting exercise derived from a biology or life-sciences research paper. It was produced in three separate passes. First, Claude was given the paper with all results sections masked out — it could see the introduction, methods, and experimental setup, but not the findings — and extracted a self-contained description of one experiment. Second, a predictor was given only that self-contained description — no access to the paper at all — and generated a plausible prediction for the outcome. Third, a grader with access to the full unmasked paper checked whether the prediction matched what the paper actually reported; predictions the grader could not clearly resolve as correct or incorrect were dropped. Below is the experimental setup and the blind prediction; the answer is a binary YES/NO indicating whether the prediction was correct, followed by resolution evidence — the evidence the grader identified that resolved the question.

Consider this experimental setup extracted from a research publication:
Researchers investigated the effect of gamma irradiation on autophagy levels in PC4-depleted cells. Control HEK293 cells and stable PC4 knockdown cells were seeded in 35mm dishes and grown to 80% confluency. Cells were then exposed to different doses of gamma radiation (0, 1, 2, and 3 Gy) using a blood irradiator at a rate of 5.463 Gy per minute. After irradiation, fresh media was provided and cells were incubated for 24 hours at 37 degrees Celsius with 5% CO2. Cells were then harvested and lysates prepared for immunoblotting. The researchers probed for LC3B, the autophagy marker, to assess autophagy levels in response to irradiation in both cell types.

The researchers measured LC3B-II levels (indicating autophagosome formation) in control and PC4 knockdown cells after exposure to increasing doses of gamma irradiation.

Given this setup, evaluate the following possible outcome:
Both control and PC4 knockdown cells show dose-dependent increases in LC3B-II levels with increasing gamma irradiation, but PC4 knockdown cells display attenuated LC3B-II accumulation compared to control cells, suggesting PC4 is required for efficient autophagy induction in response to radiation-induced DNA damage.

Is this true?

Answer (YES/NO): NO